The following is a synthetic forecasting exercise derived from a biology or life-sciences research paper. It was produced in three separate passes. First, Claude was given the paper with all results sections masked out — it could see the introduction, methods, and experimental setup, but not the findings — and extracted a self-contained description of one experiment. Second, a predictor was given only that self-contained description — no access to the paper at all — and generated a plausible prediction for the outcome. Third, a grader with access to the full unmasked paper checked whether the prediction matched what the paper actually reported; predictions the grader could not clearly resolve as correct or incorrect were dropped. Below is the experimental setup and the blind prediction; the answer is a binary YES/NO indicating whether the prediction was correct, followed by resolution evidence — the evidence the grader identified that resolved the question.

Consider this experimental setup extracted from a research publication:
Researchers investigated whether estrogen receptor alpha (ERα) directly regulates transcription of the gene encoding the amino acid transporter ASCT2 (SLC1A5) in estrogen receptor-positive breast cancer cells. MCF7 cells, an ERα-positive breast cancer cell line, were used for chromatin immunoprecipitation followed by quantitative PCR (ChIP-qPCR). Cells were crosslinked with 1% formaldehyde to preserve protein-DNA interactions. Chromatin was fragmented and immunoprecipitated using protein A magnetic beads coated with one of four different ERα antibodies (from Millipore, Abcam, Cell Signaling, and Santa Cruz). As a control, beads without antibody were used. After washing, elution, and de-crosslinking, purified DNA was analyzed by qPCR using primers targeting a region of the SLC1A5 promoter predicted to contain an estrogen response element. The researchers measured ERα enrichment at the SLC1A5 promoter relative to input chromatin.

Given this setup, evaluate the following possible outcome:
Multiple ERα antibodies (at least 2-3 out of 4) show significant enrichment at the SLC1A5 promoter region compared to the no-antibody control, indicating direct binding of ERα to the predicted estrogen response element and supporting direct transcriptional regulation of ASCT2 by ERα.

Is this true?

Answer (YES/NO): YES